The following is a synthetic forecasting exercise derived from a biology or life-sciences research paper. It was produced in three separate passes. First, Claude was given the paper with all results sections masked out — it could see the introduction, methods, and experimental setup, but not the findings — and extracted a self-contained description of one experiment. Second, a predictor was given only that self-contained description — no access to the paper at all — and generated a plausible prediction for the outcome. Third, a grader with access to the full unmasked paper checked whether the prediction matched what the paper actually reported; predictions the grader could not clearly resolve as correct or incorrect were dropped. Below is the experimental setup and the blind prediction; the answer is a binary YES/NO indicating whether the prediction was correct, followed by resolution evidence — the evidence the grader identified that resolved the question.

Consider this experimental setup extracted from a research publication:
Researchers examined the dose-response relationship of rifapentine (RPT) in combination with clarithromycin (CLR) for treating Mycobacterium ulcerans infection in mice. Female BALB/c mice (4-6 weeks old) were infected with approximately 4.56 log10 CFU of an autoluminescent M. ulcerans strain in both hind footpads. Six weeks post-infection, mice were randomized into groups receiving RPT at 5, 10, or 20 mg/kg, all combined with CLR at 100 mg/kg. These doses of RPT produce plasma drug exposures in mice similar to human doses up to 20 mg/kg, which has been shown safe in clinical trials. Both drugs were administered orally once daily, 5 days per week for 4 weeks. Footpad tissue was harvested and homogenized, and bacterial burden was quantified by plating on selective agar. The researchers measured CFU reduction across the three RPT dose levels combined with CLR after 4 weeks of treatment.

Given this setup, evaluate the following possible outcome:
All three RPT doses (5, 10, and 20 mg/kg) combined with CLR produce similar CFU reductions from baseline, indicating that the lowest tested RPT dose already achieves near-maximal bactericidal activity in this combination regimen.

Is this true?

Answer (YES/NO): YES